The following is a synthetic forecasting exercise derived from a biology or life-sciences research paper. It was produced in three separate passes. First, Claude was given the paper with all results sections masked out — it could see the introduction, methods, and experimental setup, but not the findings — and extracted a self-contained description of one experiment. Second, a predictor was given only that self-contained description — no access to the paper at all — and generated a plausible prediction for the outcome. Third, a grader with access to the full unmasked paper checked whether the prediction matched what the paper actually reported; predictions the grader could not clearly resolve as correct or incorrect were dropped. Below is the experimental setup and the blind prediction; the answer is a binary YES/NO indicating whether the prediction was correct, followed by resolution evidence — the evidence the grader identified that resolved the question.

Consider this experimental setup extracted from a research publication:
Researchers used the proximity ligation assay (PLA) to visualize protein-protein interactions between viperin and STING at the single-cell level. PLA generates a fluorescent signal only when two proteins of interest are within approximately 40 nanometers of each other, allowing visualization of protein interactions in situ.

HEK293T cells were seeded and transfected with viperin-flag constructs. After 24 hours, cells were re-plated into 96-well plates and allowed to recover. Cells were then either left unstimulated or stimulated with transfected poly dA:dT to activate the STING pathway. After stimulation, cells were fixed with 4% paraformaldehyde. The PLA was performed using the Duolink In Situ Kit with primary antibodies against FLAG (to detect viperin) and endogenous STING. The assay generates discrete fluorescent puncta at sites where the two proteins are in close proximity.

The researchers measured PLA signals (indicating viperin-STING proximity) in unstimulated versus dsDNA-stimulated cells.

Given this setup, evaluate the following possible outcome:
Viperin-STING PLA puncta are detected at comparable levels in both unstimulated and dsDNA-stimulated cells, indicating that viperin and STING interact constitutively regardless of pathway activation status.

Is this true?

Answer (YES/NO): YES